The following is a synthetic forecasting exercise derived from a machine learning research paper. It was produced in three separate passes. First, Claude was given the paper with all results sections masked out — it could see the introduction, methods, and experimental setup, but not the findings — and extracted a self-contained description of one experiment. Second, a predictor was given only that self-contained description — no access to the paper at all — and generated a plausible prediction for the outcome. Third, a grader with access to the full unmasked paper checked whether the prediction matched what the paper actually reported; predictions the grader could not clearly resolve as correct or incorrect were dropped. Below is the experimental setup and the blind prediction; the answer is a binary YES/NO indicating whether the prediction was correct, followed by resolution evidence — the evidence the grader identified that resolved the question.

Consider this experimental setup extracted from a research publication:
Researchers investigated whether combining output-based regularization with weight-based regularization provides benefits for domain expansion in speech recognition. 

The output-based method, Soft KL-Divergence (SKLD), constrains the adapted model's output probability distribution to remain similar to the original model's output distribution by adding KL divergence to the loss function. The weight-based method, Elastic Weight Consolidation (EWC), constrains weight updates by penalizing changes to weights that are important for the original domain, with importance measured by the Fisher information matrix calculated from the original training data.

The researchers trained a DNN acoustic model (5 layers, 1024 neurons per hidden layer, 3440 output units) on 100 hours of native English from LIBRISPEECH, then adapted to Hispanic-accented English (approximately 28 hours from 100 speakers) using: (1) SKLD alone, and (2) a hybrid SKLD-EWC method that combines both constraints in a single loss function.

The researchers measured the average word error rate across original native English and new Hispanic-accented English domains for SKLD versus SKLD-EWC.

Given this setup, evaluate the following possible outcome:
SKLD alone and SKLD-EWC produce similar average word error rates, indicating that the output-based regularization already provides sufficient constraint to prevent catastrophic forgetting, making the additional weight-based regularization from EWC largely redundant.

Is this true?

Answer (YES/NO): NO